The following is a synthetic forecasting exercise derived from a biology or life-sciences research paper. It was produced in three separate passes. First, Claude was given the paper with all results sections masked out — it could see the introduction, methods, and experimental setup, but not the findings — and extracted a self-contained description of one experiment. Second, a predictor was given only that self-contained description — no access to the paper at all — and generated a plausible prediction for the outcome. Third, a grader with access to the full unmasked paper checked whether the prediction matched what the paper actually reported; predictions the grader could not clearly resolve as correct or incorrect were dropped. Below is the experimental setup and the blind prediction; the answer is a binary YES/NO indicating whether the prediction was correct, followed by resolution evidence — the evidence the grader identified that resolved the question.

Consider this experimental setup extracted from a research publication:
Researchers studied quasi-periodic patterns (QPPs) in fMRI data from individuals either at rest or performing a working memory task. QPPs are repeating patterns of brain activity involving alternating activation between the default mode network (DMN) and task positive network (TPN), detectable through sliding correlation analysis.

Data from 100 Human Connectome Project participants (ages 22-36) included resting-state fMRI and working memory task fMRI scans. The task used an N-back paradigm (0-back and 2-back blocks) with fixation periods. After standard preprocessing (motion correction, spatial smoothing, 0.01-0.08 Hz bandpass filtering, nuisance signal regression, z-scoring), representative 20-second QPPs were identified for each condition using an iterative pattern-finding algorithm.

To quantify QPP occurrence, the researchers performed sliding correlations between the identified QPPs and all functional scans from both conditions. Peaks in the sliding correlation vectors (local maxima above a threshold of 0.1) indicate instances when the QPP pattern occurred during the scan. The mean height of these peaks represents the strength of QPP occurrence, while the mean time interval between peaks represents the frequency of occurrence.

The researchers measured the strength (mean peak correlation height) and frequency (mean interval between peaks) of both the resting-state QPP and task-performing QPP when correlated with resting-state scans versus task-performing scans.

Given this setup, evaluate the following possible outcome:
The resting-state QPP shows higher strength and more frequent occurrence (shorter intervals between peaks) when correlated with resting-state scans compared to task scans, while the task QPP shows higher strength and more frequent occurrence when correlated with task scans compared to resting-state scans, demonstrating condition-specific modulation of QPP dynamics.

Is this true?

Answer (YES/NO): YES